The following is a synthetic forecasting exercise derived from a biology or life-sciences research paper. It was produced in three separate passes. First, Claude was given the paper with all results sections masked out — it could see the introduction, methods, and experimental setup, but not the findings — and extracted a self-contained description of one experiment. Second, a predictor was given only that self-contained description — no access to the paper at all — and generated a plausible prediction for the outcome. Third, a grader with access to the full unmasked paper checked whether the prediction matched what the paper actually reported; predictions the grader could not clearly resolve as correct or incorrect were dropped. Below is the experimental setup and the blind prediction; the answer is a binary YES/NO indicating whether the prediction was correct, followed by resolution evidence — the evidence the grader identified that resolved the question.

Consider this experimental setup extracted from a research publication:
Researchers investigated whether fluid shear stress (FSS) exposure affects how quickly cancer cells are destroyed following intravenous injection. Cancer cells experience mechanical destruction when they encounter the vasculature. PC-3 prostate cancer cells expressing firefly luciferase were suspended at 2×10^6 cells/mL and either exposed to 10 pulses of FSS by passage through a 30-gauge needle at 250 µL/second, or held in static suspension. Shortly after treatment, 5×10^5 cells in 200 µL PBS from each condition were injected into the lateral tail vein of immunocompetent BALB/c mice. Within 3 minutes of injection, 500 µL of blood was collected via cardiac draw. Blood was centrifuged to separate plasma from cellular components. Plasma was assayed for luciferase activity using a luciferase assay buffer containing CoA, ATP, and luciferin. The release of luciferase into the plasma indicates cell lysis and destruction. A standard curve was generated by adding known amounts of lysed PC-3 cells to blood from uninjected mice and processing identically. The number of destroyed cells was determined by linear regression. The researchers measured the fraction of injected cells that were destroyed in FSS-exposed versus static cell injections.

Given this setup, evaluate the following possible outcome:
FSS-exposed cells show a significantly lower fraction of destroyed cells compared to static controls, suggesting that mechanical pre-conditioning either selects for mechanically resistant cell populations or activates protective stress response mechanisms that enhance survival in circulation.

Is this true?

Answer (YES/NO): NO